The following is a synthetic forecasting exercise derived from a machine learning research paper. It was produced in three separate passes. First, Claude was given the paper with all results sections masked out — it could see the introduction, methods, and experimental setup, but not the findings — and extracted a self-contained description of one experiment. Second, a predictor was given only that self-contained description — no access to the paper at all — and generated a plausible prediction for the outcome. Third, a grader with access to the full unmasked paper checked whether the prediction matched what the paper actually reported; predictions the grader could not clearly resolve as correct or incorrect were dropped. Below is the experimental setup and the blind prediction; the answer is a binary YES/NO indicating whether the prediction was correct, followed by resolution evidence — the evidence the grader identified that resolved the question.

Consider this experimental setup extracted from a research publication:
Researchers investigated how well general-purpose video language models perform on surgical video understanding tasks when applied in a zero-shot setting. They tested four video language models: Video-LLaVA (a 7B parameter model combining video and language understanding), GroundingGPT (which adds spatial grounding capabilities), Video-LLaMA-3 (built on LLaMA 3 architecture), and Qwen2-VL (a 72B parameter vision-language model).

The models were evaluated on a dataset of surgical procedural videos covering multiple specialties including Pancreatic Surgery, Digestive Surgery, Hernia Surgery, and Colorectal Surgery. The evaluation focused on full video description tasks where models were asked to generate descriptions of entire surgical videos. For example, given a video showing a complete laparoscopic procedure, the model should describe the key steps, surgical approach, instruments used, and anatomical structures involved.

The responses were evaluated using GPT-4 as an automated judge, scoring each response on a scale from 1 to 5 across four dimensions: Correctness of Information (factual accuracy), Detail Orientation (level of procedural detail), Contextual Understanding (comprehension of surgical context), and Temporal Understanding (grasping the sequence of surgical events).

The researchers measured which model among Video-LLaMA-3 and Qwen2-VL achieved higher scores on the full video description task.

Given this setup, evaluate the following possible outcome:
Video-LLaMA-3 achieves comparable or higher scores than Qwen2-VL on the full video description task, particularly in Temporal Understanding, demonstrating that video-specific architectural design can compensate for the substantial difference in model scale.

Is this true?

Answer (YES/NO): YES